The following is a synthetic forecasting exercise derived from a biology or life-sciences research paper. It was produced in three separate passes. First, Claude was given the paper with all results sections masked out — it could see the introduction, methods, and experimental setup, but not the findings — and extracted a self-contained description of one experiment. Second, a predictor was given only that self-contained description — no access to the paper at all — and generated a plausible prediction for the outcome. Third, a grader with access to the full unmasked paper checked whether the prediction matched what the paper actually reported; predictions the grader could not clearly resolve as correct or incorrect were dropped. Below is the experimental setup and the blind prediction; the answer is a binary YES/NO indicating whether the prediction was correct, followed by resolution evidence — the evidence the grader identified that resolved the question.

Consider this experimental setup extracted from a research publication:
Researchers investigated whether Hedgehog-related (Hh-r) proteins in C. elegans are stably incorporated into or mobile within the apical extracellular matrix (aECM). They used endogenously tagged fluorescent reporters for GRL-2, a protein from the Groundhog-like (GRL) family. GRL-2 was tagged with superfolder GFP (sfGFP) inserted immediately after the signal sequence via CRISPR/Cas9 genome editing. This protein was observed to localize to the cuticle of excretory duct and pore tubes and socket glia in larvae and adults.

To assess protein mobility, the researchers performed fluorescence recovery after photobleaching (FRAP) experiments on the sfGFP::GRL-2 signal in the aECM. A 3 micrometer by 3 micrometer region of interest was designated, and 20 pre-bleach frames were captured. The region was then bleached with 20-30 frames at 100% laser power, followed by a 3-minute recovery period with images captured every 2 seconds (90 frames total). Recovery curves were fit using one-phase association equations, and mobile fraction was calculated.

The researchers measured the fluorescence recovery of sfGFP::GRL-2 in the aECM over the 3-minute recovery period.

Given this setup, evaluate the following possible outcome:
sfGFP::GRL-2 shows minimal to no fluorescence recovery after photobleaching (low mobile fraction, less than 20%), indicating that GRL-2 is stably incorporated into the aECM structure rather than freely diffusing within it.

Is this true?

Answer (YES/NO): YES